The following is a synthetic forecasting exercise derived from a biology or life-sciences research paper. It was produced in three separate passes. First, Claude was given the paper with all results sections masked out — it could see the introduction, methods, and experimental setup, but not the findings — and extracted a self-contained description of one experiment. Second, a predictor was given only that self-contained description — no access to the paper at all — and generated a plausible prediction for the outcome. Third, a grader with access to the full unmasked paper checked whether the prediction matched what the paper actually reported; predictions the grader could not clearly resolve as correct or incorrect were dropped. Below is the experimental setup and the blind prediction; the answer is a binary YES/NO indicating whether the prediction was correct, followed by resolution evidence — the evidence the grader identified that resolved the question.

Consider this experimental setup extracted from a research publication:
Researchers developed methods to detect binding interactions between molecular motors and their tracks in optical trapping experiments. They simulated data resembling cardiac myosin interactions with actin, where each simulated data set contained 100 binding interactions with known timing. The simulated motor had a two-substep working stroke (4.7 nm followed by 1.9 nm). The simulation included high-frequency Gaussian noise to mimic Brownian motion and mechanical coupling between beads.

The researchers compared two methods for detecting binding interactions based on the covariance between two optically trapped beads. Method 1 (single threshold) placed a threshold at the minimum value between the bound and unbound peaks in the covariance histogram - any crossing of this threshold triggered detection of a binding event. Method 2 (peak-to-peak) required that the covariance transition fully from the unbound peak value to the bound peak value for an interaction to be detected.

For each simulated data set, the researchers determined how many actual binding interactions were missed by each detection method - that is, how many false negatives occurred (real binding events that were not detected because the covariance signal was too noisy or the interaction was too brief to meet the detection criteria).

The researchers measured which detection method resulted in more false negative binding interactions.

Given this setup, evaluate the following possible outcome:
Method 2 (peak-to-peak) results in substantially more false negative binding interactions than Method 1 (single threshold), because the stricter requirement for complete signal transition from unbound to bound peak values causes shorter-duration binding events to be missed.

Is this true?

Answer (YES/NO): YES